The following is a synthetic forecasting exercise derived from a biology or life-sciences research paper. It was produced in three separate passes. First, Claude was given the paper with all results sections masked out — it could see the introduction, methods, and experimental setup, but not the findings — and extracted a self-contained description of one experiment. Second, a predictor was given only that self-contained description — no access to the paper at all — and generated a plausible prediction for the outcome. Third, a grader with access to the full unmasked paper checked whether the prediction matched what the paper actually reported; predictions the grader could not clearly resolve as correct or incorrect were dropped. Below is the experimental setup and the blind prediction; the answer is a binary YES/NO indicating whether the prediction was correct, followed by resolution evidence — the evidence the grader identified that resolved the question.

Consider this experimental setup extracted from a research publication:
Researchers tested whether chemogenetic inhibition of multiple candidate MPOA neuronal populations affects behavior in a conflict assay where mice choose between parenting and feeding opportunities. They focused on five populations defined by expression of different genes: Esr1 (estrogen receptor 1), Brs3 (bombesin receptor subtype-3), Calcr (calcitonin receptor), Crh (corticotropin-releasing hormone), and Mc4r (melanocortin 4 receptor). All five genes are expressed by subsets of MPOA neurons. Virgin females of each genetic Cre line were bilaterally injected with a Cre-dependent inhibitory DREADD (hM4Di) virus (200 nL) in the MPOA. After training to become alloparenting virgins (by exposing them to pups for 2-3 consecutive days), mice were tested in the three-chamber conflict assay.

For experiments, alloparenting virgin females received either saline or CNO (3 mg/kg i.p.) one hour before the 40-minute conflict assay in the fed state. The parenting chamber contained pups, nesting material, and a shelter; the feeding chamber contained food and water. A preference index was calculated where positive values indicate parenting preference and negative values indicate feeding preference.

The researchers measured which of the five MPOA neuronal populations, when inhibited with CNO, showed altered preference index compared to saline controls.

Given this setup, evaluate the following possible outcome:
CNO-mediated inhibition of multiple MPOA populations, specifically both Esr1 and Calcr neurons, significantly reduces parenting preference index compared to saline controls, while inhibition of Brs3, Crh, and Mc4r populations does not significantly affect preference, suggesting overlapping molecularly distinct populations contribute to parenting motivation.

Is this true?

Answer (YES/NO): NO